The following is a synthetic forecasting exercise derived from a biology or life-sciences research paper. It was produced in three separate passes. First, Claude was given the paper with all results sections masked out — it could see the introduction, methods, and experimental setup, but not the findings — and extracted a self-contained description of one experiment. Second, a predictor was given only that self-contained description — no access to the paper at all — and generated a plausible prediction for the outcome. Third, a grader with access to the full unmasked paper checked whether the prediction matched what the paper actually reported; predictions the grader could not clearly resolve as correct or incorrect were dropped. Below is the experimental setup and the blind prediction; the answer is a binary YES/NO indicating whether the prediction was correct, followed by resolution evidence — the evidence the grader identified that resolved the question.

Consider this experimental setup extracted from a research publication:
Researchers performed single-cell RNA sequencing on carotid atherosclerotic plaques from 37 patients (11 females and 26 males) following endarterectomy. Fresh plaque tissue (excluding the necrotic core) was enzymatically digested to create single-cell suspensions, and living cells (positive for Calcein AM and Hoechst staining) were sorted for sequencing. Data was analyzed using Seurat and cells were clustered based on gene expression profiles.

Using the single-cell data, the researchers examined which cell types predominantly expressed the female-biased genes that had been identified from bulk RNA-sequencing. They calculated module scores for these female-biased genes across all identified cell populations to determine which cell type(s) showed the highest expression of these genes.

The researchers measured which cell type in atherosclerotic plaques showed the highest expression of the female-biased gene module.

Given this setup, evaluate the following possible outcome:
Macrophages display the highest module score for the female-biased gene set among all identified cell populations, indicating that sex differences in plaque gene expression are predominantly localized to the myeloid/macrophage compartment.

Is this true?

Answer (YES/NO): NO